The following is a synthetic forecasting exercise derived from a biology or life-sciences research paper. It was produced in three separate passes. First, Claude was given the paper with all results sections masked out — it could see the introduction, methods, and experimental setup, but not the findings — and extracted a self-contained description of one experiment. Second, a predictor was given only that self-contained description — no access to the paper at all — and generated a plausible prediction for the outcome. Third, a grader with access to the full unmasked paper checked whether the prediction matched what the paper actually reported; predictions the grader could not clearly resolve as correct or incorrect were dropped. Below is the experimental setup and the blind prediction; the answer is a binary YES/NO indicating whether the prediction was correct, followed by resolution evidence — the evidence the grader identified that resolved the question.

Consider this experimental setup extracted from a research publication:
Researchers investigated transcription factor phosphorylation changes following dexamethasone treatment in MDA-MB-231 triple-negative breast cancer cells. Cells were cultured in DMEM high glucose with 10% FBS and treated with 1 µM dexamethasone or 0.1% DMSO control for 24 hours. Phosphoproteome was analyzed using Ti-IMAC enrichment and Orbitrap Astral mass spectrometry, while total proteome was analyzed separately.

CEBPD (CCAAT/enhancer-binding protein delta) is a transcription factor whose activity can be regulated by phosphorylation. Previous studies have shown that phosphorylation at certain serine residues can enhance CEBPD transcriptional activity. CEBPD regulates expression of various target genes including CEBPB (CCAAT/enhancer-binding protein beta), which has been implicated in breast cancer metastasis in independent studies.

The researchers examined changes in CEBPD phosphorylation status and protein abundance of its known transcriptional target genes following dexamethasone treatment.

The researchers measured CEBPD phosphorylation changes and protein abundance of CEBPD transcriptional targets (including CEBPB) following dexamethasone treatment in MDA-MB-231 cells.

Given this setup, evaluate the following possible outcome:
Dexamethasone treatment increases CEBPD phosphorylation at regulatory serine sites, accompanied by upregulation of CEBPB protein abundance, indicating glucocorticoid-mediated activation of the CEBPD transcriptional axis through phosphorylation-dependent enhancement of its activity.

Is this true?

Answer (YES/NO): YES